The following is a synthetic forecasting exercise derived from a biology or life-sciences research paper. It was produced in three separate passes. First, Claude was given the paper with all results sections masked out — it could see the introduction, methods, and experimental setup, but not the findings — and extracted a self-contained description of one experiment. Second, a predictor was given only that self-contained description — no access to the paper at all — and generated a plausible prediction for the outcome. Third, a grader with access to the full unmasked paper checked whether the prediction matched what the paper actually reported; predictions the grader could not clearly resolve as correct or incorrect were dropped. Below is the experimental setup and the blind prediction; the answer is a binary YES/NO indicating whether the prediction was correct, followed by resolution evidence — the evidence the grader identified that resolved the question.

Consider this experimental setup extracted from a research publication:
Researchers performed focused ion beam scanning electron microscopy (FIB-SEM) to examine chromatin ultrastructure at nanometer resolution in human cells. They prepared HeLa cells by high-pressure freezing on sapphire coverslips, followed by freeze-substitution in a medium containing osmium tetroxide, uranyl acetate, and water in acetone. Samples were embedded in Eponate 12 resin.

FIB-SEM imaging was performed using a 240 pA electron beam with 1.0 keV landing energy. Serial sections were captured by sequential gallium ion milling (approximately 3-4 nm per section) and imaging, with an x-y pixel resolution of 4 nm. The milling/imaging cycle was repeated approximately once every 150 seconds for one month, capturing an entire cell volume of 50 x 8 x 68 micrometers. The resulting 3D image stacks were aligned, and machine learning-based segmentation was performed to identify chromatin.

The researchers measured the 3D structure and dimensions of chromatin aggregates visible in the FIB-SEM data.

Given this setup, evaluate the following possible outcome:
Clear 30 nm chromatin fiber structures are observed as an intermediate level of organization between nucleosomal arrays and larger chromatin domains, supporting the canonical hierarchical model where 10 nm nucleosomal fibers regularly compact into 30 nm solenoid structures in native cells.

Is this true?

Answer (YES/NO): NO